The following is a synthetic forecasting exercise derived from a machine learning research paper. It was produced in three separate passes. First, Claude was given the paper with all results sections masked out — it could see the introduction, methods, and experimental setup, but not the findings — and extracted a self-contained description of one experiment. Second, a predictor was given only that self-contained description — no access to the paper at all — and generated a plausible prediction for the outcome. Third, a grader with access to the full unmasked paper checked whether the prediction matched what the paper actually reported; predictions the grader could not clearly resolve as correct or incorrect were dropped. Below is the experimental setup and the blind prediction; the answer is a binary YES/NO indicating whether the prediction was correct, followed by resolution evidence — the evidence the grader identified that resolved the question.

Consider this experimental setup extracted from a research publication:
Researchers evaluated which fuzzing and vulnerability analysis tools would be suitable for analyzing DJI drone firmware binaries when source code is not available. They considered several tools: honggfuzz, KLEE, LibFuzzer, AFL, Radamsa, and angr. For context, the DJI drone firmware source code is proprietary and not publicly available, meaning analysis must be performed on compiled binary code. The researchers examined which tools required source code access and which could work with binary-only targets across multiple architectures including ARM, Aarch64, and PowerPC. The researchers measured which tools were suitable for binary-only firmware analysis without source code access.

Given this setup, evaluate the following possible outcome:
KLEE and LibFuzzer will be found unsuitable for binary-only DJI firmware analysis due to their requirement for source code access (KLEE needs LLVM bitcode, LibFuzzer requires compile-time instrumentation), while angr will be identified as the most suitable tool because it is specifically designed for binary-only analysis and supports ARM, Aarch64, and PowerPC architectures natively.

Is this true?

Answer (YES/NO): NO